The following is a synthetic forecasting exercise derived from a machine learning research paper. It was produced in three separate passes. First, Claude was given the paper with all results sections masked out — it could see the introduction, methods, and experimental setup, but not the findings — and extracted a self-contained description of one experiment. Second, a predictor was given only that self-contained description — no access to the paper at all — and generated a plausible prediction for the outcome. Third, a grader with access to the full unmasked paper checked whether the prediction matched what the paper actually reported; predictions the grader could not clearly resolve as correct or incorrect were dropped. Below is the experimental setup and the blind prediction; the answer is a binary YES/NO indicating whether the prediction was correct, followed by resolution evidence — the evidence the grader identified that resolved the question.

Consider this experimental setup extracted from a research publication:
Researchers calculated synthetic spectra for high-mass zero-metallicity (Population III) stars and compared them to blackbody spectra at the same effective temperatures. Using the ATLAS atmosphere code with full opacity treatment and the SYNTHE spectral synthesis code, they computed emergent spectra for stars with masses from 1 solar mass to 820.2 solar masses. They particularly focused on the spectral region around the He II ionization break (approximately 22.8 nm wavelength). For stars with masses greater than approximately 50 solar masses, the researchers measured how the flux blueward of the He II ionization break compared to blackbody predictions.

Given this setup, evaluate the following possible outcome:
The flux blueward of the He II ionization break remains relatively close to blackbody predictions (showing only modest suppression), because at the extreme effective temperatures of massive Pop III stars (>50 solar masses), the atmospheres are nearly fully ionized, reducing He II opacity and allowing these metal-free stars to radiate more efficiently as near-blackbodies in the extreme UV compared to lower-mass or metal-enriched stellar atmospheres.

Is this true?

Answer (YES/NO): NO